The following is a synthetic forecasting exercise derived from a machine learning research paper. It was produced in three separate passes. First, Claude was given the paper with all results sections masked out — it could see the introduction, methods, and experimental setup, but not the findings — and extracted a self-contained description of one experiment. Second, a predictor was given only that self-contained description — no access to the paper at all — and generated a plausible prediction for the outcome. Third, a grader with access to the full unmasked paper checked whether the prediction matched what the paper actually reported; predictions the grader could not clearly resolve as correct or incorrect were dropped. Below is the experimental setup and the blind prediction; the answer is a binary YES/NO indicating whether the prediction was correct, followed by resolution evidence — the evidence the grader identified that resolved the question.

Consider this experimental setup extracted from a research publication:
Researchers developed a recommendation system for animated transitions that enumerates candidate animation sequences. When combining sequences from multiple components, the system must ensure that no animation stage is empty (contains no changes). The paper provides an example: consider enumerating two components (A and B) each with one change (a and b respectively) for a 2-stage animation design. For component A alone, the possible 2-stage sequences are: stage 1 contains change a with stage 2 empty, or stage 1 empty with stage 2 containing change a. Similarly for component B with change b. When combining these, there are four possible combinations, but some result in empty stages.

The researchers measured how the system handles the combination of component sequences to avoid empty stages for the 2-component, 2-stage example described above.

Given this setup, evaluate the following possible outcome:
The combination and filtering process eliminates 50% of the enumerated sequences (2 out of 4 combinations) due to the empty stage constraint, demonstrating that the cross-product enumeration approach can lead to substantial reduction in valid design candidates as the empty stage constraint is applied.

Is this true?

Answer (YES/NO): YES